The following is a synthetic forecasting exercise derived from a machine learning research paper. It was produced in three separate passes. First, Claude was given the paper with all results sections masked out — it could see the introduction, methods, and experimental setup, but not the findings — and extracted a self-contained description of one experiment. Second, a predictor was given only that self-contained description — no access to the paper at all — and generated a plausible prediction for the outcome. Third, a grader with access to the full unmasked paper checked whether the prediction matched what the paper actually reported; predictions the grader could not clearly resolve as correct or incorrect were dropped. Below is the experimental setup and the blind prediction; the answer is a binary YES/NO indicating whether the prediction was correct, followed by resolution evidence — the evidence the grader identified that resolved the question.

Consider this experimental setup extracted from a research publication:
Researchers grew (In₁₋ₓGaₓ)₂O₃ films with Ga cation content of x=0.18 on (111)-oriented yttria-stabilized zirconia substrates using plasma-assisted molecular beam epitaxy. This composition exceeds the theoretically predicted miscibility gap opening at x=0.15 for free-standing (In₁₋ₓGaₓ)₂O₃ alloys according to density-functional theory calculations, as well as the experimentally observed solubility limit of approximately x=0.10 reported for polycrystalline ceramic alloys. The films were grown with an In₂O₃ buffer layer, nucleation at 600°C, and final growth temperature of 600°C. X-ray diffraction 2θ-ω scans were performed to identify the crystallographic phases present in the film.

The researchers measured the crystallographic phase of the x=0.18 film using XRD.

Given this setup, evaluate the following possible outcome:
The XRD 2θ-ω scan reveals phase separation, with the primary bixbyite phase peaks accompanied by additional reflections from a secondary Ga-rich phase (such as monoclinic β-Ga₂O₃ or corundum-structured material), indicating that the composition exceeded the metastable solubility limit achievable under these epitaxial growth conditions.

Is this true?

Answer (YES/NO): NO